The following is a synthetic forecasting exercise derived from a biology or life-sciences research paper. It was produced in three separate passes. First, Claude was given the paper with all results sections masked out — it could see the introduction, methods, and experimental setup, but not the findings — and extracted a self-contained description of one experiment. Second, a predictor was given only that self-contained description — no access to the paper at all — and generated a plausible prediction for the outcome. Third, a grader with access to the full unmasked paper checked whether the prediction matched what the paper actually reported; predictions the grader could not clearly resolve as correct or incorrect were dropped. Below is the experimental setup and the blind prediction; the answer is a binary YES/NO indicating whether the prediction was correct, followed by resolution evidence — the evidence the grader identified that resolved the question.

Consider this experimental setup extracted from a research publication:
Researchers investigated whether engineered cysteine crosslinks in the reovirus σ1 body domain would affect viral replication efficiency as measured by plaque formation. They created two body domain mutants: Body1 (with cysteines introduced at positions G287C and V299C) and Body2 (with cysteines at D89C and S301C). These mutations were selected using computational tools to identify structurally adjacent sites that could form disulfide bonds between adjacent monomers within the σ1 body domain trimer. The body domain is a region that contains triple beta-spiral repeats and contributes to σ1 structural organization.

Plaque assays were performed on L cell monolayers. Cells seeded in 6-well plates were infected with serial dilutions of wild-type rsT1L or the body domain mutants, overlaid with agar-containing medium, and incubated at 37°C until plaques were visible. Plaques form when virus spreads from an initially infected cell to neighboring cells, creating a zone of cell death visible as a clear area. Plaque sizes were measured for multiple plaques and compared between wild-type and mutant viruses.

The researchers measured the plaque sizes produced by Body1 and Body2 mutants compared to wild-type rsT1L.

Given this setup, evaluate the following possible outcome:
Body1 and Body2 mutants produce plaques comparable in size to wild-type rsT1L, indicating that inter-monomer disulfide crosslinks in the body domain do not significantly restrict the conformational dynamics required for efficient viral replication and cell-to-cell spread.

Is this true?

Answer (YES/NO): YES